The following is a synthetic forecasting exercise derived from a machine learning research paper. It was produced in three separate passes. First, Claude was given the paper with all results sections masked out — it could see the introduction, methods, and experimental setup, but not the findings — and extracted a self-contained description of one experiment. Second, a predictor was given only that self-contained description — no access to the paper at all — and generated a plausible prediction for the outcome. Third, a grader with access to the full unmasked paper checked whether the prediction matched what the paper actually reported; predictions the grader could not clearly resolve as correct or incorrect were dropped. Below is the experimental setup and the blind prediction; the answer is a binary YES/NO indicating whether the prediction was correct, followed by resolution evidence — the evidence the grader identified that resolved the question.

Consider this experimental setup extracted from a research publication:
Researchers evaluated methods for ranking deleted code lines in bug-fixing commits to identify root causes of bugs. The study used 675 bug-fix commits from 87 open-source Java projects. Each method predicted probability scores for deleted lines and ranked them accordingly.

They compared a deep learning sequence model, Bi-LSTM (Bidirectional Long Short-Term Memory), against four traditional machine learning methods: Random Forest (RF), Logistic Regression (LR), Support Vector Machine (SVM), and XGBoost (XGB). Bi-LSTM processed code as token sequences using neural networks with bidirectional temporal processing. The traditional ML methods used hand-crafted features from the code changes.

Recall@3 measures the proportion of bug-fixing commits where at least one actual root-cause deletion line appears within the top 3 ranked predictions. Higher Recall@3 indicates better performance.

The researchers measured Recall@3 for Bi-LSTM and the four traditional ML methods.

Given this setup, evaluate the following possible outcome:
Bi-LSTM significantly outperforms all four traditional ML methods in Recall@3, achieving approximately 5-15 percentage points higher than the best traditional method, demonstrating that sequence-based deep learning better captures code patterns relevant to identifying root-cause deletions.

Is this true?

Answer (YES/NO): NO